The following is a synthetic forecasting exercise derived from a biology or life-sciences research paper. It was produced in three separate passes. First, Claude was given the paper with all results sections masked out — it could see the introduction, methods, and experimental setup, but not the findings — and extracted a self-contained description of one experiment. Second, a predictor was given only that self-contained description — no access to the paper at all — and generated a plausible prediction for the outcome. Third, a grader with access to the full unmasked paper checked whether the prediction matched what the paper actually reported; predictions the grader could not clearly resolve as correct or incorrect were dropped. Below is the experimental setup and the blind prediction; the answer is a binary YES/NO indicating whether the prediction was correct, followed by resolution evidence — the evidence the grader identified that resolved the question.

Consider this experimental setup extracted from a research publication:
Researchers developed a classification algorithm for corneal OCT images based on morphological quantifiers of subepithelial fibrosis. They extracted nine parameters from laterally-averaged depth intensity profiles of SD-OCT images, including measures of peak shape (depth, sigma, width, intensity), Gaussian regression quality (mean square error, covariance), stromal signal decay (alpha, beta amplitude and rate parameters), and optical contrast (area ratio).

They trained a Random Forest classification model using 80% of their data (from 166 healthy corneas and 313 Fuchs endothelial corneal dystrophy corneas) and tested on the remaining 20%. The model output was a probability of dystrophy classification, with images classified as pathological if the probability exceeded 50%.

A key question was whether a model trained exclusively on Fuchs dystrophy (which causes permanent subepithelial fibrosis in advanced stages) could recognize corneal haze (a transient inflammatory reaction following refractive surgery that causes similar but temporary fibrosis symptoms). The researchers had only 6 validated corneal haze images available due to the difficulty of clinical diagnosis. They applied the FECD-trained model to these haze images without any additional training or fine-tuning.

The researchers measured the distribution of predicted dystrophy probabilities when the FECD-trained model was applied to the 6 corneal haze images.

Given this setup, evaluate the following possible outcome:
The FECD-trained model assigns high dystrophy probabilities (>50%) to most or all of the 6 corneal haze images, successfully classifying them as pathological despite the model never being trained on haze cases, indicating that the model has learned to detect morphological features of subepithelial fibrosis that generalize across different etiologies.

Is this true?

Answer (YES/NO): YES